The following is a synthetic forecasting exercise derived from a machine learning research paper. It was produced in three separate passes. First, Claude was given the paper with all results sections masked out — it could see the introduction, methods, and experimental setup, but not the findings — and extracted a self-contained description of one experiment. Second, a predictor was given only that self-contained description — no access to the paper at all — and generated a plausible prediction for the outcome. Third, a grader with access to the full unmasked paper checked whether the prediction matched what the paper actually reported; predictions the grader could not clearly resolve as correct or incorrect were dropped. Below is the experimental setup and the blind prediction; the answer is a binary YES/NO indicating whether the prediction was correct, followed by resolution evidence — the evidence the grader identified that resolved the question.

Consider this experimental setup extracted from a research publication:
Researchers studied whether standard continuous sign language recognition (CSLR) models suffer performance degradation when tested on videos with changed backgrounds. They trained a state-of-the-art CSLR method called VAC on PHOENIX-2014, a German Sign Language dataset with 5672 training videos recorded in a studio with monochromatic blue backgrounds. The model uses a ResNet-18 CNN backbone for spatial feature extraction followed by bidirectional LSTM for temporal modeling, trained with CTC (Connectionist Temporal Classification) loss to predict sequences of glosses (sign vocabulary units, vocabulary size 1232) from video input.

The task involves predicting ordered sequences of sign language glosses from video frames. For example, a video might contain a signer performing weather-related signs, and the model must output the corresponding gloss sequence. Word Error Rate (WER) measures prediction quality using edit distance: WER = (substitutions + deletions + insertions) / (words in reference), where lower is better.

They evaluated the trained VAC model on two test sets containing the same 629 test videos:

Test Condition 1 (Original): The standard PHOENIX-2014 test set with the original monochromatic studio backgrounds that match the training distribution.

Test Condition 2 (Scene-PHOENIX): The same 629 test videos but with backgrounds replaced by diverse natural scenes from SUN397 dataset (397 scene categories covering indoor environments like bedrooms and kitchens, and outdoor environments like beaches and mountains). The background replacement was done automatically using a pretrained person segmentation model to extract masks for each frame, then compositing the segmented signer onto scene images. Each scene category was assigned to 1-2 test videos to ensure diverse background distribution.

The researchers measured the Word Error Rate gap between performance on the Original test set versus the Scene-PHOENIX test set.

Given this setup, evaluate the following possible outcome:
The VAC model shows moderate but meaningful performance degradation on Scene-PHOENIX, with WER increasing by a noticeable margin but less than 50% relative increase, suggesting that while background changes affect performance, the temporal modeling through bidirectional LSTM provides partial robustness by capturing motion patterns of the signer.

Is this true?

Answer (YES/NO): NO